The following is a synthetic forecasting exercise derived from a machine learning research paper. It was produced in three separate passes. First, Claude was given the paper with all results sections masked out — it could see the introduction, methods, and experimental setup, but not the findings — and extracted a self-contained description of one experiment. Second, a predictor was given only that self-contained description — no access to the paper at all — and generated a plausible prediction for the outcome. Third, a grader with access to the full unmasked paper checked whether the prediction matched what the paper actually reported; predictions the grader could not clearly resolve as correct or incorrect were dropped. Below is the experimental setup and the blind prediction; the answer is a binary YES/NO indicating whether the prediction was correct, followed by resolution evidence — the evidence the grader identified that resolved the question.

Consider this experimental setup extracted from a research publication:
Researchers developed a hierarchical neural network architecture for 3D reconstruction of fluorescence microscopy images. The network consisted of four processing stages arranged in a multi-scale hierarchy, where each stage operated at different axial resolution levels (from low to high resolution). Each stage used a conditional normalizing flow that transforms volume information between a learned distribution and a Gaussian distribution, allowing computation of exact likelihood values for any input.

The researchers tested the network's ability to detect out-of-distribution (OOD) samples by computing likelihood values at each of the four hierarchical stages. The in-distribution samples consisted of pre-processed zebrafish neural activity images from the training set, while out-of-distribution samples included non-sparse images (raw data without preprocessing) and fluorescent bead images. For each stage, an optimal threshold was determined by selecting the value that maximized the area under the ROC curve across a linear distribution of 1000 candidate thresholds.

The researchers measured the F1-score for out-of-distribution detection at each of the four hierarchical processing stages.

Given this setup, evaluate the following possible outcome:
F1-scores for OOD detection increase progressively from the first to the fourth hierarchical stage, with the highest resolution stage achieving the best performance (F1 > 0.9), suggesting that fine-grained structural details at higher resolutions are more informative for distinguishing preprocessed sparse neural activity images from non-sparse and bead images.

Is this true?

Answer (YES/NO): NO